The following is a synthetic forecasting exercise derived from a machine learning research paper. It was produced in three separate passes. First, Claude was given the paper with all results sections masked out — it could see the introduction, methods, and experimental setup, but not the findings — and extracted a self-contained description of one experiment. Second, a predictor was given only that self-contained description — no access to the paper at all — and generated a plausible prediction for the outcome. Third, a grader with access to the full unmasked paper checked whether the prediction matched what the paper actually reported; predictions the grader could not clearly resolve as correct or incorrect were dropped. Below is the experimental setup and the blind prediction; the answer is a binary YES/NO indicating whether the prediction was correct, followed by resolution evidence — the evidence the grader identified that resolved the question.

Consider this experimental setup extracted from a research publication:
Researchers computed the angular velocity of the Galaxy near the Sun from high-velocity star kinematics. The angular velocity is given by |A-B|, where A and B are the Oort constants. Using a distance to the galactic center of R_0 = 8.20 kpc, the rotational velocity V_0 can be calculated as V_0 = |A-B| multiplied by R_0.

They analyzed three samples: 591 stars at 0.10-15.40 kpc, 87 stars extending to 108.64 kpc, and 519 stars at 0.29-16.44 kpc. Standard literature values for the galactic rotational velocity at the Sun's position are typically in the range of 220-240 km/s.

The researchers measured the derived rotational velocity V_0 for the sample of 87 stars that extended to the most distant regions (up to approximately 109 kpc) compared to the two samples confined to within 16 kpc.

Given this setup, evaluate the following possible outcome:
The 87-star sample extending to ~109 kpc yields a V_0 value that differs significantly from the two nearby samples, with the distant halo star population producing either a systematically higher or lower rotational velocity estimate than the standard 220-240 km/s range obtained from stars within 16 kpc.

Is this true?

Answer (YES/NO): YES